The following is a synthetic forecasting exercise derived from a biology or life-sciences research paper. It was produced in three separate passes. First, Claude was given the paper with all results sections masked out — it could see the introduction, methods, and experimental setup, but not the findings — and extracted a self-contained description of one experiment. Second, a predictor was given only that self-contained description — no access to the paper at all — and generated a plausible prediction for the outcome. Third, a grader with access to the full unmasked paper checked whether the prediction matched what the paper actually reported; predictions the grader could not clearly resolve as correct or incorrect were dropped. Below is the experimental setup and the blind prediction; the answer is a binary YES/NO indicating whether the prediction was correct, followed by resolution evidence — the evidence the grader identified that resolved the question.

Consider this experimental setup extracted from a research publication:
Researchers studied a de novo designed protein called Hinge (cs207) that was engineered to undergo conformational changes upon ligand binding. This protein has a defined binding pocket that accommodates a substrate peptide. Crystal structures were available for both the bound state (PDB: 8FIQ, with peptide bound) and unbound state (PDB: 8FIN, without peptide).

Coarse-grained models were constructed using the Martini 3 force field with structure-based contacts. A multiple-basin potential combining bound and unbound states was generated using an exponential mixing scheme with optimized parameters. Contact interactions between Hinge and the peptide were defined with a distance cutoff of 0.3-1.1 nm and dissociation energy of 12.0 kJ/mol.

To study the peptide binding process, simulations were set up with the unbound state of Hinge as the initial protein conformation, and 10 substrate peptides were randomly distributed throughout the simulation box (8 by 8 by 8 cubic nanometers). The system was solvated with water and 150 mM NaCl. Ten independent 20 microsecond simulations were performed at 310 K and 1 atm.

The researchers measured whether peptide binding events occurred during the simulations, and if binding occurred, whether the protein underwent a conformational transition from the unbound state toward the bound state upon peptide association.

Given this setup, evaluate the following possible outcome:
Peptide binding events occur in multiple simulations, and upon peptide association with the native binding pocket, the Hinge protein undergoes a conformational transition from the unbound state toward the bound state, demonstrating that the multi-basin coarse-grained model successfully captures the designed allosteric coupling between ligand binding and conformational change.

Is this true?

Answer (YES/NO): YES